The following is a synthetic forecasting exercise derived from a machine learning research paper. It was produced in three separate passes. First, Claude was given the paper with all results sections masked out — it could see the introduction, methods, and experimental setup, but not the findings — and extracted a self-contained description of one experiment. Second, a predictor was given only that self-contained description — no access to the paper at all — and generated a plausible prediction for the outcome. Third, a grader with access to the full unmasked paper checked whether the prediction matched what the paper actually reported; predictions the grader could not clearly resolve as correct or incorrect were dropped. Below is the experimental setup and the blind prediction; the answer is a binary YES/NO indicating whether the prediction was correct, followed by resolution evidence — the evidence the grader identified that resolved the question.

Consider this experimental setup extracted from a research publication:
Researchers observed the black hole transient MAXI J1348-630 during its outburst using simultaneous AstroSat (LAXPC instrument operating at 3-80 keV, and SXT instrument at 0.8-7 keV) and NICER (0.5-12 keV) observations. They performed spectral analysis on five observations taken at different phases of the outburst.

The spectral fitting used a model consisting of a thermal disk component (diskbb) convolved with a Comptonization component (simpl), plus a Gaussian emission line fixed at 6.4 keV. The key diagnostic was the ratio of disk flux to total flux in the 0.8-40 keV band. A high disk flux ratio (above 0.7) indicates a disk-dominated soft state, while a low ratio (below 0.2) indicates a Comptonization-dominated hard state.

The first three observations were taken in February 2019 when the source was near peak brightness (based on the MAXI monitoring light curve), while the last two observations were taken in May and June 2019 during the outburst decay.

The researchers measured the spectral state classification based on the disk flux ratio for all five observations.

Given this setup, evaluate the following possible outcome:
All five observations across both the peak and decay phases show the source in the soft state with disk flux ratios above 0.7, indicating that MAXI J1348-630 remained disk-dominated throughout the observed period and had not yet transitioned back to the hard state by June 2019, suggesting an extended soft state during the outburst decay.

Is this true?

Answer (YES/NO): NO